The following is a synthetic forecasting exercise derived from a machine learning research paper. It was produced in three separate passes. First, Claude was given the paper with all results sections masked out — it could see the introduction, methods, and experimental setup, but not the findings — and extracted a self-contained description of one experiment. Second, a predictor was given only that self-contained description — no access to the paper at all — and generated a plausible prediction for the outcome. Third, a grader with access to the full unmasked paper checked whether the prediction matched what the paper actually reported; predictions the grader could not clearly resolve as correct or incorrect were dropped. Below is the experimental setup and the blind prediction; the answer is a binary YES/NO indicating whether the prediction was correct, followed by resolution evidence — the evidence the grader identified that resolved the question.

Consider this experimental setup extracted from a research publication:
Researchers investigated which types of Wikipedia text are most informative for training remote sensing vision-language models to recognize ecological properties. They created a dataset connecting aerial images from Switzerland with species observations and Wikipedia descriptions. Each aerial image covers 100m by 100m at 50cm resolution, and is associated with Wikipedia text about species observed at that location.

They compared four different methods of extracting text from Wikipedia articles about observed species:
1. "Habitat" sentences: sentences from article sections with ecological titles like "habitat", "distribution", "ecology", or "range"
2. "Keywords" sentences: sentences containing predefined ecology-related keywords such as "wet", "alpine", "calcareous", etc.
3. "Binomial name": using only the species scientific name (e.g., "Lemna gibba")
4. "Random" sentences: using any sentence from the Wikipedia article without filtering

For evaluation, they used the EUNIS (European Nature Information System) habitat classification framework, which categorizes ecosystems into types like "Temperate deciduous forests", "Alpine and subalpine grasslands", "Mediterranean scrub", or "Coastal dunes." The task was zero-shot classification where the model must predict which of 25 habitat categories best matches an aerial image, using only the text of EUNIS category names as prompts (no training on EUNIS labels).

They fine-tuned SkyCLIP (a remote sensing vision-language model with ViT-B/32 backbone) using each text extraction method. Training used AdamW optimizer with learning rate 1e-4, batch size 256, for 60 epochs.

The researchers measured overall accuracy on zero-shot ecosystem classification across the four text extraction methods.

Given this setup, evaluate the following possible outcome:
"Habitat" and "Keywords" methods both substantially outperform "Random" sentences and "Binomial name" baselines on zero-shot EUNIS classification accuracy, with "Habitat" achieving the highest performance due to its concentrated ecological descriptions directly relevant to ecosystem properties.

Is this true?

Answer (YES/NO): NO